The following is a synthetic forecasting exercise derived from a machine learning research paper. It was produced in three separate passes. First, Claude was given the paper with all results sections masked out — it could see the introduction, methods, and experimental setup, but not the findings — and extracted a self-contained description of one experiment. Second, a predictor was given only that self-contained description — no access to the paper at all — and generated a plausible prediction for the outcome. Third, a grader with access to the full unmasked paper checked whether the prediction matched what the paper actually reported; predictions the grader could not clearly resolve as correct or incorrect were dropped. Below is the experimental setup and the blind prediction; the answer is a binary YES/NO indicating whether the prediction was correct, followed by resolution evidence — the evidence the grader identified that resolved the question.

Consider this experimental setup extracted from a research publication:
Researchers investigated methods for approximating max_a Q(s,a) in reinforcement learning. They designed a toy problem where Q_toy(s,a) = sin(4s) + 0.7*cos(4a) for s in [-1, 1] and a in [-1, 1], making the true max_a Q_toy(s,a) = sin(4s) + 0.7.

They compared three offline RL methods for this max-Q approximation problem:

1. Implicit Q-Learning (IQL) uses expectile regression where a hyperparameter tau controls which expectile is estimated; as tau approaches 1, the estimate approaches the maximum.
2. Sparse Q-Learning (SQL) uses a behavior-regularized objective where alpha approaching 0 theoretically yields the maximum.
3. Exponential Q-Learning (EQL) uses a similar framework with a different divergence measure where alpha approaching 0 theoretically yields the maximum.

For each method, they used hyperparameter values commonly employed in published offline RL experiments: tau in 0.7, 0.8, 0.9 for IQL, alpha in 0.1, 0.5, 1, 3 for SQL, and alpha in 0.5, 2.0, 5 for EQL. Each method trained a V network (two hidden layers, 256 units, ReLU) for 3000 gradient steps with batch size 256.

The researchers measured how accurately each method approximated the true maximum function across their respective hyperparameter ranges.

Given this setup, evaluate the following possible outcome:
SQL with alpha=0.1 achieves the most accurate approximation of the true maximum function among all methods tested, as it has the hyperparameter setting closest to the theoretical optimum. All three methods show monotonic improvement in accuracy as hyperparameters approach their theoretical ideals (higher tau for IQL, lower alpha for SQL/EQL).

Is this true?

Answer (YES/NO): NO